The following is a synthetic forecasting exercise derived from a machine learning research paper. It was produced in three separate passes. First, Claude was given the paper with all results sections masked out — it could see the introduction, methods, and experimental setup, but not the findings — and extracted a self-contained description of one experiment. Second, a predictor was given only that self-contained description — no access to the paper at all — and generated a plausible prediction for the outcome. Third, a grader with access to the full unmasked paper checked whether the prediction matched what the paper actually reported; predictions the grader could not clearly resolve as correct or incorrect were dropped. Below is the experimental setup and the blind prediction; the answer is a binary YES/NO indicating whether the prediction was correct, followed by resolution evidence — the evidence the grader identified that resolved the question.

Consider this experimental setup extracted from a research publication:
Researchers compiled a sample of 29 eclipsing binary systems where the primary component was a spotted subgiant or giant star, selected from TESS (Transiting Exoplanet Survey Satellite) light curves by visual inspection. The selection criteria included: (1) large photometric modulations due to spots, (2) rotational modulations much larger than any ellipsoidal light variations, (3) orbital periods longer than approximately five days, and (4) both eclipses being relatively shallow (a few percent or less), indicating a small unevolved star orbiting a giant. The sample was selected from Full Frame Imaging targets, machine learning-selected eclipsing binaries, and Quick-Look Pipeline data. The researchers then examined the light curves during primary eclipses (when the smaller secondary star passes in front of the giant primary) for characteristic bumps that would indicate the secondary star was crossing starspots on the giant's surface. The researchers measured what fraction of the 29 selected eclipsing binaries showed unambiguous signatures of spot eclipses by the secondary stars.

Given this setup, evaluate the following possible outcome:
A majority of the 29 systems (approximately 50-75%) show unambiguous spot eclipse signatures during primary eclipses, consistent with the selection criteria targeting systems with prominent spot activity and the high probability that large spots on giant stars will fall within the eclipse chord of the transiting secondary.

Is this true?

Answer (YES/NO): NO